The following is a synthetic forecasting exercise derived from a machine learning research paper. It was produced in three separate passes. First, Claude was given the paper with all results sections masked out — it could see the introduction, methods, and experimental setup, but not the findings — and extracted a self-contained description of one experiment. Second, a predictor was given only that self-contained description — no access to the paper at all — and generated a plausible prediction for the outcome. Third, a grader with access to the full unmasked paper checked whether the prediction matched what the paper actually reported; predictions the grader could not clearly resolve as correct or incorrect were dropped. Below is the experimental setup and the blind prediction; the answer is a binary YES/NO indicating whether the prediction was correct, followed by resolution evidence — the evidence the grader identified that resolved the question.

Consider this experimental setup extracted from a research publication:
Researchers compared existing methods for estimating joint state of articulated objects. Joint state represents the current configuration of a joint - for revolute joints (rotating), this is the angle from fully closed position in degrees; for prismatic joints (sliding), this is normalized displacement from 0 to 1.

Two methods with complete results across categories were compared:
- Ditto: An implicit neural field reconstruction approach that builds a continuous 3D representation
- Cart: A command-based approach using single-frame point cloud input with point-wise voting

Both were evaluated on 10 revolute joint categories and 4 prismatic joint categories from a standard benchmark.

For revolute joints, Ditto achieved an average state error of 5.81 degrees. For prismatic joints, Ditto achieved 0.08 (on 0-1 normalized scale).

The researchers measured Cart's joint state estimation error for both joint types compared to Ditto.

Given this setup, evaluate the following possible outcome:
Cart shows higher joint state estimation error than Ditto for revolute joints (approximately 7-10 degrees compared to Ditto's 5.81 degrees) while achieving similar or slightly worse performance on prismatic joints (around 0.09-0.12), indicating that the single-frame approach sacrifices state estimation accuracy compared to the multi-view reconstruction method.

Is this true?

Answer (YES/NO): NO